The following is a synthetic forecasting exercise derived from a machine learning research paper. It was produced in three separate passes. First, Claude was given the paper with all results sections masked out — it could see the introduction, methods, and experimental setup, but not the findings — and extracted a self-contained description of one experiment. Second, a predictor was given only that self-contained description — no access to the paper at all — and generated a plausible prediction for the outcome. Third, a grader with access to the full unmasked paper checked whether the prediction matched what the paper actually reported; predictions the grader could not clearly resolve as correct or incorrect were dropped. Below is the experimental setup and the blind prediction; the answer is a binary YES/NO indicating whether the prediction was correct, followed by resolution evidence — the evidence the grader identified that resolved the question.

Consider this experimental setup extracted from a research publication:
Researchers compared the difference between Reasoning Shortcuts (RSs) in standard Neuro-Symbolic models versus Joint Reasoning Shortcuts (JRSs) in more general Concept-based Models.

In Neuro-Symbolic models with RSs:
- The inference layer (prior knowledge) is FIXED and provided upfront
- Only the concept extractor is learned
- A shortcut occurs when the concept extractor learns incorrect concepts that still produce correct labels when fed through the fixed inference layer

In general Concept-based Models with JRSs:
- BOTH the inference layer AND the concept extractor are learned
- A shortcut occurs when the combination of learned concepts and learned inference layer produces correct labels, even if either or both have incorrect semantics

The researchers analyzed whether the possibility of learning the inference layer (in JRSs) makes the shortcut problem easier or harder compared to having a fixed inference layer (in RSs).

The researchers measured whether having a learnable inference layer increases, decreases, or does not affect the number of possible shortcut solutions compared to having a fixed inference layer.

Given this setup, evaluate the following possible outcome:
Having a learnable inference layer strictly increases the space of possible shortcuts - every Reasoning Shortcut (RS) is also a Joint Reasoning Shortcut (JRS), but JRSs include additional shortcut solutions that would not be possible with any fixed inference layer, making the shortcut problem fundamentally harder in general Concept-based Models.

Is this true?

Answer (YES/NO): YES